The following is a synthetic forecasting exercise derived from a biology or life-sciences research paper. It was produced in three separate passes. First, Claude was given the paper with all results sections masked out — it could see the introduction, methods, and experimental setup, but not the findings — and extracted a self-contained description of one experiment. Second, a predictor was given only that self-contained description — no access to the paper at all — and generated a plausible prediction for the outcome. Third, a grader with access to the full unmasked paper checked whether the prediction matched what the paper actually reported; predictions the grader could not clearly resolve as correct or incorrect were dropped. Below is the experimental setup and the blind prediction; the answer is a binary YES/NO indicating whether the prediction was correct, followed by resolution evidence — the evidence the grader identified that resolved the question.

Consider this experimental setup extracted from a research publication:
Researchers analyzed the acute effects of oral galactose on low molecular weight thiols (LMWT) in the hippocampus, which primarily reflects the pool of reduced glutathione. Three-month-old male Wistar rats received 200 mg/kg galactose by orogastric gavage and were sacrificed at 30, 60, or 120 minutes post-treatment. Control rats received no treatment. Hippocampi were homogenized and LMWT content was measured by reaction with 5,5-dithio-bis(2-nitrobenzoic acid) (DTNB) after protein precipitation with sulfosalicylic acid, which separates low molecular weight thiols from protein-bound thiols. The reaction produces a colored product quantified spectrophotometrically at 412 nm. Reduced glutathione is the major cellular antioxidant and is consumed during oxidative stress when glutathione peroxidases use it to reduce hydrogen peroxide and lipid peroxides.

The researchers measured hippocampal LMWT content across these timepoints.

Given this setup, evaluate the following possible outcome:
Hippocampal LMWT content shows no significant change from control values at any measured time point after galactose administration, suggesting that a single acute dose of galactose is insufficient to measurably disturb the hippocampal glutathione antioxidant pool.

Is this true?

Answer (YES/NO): YES